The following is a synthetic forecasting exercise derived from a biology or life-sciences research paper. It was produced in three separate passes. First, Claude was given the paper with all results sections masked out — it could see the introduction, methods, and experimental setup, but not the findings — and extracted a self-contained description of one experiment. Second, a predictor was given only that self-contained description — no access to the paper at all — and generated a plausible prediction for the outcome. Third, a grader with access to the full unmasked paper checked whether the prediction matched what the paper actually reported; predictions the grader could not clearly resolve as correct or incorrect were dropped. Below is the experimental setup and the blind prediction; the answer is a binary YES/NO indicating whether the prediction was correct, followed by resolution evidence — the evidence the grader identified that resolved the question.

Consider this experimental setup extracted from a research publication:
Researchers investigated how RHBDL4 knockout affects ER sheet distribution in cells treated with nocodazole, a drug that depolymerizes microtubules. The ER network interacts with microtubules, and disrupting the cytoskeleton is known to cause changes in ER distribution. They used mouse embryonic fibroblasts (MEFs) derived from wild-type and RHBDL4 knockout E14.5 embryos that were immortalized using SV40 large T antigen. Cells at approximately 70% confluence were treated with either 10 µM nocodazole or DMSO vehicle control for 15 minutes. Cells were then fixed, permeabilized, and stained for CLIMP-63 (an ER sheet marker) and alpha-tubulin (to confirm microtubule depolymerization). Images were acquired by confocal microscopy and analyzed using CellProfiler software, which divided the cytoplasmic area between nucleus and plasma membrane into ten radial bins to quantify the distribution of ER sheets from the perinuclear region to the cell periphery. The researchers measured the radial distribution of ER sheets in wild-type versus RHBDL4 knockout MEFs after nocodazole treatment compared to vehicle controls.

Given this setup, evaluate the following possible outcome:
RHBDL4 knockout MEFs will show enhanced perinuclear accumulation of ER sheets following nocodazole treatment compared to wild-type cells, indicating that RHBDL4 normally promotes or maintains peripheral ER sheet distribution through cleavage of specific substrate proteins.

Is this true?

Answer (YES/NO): NO